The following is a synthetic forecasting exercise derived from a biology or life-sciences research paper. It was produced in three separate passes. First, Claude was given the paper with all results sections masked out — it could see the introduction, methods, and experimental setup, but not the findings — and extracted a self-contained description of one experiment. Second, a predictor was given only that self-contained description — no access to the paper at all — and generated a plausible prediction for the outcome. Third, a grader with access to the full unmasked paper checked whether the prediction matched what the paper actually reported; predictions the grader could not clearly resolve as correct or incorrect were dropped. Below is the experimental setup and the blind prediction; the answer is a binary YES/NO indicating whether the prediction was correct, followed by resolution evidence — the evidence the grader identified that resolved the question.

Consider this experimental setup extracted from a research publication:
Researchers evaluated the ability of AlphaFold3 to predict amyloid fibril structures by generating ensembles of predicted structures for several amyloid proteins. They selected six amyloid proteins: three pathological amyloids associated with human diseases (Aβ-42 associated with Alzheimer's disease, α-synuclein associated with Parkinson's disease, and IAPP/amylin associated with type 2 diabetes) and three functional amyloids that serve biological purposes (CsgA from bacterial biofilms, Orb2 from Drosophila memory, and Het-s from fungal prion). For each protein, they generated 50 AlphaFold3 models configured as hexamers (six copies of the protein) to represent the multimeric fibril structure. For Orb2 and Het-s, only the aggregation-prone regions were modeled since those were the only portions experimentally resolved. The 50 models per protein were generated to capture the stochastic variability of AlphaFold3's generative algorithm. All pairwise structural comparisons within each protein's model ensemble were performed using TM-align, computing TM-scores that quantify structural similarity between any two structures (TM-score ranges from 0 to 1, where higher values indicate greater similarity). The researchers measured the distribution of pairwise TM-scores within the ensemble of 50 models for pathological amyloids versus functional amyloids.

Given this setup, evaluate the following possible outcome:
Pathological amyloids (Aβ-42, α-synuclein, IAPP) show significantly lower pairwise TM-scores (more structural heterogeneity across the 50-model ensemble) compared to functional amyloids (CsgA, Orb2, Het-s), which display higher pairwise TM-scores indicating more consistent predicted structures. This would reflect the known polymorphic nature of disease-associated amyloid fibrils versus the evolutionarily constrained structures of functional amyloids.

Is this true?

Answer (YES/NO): YES